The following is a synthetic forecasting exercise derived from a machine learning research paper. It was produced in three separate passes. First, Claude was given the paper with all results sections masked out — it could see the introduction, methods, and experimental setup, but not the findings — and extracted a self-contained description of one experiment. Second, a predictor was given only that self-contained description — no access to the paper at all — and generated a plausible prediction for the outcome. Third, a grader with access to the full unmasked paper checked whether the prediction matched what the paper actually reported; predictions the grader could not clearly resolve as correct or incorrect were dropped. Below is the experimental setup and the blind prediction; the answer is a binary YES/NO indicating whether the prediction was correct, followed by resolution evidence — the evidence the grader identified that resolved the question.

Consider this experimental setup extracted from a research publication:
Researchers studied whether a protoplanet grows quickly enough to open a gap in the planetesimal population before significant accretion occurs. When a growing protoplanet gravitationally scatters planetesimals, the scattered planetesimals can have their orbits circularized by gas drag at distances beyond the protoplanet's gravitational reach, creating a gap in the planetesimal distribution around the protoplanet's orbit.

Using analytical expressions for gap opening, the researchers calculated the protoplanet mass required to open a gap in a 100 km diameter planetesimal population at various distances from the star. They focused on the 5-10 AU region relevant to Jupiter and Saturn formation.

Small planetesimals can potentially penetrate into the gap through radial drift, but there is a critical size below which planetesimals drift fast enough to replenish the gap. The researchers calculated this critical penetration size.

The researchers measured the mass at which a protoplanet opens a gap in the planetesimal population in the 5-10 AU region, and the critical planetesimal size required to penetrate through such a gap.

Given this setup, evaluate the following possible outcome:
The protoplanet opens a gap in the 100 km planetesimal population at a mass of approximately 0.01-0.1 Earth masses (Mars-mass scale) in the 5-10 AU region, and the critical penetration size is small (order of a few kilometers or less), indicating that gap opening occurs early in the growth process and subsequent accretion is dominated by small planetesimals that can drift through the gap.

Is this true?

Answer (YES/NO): NO